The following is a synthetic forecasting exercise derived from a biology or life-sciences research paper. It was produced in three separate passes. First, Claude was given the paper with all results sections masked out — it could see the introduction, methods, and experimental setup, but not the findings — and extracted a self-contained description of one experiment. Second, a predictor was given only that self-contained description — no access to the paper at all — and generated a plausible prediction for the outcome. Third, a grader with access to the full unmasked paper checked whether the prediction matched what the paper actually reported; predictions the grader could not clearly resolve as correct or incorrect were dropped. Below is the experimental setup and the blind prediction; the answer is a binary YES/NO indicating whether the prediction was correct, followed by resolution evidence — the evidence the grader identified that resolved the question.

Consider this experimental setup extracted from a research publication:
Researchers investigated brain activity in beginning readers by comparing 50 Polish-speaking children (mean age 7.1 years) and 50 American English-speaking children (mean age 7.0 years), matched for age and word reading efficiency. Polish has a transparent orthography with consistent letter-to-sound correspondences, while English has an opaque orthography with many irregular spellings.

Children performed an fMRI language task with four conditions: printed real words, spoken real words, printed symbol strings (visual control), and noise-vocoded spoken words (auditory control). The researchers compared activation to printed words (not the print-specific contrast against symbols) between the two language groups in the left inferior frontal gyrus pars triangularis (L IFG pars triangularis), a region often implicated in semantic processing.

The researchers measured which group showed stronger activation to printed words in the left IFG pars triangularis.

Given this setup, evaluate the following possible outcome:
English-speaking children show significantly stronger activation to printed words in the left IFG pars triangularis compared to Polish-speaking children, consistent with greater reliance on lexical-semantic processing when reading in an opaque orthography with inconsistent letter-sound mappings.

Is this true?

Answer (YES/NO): YES